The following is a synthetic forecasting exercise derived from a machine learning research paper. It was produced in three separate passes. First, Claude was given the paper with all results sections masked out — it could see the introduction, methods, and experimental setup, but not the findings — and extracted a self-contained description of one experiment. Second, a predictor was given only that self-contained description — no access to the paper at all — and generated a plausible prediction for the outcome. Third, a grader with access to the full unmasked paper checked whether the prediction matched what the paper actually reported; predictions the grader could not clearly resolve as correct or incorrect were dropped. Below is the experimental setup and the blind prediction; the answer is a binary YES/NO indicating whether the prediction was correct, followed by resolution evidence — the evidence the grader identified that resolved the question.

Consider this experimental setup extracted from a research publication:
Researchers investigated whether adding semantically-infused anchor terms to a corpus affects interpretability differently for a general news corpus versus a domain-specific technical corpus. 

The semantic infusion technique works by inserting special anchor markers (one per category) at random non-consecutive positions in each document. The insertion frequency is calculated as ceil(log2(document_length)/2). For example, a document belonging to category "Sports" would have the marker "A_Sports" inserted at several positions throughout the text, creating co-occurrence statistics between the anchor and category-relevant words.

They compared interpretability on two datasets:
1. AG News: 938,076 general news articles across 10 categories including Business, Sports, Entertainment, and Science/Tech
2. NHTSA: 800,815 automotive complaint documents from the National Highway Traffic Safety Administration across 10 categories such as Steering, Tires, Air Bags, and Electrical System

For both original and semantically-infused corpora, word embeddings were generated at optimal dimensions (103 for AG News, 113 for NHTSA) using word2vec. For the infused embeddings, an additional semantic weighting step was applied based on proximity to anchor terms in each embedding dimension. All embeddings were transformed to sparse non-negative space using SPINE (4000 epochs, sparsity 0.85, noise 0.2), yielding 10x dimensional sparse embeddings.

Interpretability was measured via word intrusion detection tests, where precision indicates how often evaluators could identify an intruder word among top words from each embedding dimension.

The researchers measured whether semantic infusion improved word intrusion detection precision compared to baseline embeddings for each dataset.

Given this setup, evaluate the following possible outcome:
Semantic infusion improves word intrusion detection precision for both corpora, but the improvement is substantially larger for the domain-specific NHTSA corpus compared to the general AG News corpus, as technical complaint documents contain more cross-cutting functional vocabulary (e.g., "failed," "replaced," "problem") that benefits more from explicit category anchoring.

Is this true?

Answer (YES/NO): NO